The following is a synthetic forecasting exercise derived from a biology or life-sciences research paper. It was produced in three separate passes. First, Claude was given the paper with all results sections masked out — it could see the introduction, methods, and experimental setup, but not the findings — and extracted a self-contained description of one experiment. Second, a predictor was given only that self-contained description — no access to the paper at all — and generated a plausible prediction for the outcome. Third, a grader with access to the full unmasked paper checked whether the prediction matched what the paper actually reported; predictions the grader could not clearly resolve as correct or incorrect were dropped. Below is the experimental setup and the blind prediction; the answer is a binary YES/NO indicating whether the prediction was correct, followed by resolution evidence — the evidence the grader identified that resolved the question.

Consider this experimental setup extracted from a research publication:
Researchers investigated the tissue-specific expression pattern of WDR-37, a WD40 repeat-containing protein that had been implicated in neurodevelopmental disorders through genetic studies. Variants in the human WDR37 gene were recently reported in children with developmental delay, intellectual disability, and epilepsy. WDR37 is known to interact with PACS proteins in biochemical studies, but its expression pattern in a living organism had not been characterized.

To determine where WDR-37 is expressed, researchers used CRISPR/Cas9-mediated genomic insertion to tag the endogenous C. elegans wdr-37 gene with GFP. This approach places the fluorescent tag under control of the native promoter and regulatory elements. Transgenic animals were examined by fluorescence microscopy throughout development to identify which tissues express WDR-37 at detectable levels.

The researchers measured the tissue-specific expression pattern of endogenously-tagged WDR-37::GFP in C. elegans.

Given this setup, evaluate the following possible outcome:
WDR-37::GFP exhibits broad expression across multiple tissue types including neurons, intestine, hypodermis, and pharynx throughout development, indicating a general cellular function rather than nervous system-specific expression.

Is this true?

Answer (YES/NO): NO